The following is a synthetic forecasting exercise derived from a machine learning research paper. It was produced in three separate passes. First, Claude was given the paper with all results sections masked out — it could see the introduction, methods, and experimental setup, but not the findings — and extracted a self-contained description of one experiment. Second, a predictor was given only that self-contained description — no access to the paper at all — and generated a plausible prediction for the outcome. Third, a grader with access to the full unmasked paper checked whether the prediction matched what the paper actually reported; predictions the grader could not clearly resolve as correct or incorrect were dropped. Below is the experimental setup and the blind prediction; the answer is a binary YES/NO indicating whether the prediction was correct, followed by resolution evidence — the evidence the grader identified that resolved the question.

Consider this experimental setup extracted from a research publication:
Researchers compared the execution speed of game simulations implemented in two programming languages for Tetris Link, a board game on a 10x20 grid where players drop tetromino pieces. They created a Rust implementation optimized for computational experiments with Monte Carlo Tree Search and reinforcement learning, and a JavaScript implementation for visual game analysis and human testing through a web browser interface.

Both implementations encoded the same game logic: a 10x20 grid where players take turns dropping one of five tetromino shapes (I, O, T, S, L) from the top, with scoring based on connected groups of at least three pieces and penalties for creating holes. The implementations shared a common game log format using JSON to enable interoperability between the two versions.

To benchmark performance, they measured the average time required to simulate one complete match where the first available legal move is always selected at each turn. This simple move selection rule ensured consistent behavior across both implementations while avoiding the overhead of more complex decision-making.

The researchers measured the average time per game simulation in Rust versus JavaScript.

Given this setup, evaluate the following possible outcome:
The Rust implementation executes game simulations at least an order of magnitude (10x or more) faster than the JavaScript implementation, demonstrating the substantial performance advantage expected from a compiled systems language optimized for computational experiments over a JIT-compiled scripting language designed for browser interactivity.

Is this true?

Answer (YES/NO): YES